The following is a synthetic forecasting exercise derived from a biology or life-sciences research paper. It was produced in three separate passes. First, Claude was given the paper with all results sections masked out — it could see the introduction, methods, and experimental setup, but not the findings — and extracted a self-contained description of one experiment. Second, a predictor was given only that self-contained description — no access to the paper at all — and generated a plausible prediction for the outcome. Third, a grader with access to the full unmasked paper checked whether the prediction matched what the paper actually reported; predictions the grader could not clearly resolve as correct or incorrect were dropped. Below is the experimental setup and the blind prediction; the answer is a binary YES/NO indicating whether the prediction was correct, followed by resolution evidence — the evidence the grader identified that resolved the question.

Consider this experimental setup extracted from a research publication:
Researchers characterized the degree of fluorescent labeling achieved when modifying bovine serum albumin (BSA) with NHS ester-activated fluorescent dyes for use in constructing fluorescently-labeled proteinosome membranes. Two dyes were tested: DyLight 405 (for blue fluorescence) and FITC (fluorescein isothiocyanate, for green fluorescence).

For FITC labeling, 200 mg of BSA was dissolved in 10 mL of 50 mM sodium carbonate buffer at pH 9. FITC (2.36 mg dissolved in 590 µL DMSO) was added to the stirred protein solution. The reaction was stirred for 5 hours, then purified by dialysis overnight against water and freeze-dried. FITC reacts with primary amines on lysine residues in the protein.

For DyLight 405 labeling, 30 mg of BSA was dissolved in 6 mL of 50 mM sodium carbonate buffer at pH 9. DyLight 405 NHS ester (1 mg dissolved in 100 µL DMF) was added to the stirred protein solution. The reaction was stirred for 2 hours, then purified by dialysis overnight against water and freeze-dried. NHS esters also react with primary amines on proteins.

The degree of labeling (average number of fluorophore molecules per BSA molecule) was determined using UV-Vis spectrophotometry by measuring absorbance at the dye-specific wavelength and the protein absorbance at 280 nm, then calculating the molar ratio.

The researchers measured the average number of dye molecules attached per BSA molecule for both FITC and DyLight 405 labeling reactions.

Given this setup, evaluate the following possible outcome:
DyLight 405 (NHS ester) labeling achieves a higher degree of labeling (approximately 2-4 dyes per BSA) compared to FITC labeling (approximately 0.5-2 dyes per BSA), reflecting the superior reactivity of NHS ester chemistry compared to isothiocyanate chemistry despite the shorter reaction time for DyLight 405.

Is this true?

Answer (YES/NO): NO